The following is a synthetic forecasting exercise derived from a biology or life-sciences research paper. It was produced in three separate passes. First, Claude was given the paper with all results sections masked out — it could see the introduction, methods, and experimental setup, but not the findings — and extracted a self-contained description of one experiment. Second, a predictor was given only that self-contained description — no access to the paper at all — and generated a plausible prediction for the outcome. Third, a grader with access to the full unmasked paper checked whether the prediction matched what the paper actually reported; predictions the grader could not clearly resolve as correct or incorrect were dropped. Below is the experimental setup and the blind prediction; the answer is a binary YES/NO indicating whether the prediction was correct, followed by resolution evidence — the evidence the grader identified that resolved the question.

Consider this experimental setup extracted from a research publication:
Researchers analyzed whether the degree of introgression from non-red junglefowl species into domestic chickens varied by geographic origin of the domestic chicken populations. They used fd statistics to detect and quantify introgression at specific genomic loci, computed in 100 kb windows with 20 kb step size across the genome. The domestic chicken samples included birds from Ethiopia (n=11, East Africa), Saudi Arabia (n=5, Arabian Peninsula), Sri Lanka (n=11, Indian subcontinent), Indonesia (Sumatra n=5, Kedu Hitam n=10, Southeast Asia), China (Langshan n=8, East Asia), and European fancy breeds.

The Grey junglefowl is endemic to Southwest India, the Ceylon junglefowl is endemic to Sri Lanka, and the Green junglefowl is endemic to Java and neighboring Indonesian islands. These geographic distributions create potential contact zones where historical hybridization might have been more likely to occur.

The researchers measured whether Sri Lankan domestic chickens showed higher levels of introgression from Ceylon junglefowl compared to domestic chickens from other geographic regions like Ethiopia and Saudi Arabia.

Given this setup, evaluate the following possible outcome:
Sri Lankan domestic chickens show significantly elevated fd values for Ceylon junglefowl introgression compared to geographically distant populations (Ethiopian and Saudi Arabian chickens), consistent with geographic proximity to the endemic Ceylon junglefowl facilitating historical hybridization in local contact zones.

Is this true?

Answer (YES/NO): YES